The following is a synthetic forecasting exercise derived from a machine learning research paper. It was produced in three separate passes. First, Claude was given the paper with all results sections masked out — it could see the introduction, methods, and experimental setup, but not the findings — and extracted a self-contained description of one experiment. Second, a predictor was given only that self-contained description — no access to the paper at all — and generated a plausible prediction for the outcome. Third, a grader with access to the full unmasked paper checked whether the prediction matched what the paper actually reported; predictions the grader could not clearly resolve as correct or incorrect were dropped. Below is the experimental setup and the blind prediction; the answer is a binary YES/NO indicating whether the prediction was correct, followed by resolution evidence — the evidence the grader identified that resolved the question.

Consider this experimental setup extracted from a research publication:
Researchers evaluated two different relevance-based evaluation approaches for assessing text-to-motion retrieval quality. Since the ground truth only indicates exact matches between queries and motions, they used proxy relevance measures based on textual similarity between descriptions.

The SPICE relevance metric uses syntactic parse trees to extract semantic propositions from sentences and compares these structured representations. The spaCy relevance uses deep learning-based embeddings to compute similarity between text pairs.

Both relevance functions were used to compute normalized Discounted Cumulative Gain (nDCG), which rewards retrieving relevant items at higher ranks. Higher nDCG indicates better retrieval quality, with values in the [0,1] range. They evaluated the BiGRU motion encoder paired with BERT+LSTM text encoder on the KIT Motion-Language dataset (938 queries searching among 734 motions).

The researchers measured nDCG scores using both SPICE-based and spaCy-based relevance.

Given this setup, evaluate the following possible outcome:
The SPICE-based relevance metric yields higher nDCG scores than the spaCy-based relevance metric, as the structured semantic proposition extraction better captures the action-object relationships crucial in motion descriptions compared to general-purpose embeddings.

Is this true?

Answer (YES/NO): NO